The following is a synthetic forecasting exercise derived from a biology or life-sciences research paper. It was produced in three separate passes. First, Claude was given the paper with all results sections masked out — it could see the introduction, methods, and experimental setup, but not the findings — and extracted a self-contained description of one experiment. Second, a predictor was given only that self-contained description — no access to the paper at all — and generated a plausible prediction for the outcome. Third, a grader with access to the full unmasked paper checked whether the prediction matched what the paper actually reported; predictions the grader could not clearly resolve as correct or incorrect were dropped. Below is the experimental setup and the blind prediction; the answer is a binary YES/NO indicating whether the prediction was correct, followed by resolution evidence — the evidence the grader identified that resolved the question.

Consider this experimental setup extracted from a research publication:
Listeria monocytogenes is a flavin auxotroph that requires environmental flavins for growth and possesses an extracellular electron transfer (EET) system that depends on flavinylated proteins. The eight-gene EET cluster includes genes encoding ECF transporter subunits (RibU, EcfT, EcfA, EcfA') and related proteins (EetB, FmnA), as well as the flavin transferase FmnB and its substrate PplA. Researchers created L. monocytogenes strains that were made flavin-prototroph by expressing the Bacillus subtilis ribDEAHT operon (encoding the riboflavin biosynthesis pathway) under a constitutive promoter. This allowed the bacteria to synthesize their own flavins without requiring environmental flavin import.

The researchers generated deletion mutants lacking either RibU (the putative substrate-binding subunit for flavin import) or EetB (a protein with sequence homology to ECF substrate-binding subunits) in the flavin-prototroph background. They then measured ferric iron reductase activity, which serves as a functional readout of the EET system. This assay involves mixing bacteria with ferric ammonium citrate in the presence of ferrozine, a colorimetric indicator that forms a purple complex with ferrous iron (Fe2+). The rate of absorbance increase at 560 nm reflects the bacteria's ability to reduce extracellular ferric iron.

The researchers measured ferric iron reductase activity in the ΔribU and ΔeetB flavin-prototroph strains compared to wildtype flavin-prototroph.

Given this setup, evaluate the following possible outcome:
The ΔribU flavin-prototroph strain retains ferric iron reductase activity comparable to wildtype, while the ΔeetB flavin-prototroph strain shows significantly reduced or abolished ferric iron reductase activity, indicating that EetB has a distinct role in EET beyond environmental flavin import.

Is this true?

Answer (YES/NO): YES